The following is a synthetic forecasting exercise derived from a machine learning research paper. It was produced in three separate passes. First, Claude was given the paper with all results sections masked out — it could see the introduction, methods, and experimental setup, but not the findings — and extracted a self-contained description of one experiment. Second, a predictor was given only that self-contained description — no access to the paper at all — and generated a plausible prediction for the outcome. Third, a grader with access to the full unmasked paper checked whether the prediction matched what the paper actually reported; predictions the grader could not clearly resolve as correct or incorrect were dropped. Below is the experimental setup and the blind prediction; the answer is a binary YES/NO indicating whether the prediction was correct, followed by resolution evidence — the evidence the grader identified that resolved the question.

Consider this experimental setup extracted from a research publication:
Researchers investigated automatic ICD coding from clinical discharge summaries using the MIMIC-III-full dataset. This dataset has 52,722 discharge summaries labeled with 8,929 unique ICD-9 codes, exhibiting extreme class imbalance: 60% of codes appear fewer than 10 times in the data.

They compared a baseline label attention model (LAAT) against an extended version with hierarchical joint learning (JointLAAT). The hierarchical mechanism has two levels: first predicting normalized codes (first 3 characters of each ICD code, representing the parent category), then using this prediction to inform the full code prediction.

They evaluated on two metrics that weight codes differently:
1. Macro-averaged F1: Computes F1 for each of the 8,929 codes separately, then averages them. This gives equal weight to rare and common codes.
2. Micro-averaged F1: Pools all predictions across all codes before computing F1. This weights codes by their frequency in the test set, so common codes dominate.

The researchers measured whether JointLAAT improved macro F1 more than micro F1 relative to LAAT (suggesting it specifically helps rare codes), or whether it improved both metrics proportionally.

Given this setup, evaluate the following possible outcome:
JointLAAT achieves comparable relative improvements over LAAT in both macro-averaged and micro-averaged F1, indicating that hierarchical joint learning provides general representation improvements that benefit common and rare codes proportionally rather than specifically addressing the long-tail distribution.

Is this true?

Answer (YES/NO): NO